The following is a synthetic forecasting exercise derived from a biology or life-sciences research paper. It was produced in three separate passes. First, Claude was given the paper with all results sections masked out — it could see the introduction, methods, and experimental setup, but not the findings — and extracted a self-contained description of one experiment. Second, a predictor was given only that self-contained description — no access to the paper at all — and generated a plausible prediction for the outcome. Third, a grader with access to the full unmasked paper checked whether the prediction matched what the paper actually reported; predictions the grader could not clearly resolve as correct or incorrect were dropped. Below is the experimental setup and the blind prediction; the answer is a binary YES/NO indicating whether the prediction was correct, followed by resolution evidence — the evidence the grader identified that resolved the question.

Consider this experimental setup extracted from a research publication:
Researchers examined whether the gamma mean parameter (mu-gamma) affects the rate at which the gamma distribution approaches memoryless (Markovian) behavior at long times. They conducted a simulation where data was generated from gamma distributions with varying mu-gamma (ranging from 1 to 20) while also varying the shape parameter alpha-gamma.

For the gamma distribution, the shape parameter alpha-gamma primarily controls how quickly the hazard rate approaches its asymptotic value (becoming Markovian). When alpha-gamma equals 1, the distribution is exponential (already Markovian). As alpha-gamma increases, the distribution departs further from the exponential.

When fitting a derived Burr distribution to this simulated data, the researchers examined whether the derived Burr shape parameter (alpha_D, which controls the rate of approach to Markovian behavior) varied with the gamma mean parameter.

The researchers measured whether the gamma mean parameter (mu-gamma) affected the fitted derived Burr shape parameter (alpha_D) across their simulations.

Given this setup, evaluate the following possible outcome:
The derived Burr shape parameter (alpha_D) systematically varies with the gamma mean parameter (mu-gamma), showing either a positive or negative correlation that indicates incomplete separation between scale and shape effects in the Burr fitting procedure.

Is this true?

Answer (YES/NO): NO